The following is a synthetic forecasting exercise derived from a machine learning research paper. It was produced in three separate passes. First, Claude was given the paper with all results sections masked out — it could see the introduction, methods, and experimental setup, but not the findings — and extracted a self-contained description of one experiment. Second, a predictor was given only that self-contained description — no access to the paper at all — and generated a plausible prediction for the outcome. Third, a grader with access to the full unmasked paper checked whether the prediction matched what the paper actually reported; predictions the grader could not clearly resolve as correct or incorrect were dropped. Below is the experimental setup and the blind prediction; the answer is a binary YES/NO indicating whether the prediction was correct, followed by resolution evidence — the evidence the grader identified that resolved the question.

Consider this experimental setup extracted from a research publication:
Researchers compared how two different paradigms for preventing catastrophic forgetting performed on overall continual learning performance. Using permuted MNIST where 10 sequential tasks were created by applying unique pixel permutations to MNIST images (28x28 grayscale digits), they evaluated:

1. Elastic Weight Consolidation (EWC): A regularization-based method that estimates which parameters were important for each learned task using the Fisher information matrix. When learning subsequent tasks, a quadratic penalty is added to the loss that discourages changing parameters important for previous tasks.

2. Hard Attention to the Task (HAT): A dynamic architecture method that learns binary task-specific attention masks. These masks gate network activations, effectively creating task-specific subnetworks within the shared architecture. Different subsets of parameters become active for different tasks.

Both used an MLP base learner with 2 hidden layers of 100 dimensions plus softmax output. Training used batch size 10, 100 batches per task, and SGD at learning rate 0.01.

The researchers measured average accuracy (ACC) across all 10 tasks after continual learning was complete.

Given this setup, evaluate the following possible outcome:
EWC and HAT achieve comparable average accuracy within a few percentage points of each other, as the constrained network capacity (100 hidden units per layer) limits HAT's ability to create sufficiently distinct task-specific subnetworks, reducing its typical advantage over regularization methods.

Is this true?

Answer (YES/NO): NO